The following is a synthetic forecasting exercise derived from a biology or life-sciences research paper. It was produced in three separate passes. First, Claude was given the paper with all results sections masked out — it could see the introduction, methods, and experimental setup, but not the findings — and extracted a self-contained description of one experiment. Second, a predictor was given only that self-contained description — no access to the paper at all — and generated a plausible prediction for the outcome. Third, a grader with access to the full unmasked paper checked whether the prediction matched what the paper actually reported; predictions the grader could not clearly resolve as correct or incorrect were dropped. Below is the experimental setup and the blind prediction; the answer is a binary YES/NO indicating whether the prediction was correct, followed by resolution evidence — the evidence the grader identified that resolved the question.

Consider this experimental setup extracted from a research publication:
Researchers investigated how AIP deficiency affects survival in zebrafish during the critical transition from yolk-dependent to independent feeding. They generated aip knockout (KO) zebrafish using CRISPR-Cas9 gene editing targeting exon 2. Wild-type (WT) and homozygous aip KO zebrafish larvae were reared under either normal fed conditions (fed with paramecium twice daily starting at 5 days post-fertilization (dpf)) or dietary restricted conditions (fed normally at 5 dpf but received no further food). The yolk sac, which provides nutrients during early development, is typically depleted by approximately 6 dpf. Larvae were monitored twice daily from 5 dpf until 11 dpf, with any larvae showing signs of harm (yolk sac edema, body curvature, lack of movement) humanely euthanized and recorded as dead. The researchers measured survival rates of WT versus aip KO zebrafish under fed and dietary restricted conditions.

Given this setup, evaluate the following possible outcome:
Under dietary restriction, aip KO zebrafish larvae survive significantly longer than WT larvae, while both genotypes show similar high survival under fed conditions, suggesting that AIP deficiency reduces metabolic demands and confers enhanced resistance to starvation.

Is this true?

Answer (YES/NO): NO